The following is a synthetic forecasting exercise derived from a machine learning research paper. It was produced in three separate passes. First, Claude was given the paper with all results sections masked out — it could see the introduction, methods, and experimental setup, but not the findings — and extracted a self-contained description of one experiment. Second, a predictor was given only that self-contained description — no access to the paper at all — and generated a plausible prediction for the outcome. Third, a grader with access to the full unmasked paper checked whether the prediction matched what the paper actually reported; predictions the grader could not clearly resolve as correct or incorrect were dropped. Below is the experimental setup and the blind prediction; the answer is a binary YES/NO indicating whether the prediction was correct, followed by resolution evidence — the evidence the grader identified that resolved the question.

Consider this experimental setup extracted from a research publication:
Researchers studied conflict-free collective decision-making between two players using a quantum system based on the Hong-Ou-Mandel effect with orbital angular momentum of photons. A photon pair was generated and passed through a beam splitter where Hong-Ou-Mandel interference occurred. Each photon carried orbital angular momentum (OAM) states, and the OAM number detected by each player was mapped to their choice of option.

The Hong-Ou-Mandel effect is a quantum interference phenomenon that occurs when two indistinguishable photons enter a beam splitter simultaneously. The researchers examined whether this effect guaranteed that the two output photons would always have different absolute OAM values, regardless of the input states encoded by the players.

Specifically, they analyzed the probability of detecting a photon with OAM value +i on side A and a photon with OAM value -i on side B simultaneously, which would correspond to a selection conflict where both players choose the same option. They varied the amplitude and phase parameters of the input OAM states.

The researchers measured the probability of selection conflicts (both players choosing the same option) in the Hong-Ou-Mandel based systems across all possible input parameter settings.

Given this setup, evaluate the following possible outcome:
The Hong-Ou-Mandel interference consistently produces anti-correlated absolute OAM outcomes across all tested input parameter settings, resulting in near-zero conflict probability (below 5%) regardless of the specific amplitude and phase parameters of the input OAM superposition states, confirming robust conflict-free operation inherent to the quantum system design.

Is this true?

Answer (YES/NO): NO